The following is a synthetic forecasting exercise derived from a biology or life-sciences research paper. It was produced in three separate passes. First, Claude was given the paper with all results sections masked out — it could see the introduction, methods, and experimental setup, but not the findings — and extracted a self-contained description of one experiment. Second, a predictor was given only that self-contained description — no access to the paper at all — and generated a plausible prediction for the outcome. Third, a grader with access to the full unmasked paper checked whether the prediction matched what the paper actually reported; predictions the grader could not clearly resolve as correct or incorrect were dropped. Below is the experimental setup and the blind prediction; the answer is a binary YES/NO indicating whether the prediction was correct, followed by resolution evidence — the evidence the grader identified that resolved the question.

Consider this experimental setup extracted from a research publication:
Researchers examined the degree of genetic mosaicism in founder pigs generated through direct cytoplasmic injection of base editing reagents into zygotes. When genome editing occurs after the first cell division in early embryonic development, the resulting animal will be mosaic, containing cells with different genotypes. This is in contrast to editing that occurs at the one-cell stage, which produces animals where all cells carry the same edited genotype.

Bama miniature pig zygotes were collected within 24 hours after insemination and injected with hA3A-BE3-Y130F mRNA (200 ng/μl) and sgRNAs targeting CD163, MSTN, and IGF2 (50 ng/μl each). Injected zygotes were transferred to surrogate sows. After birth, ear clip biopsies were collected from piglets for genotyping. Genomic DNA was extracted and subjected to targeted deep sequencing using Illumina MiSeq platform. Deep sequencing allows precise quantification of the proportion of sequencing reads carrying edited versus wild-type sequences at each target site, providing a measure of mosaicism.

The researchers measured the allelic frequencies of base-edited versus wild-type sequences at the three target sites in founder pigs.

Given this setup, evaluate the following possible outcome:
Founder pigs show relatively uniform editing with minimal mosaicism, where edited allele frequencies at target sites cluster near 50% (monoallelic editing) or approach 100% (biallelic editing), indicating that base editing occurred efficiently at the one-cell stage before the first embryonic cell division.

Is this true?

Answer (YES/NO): NO